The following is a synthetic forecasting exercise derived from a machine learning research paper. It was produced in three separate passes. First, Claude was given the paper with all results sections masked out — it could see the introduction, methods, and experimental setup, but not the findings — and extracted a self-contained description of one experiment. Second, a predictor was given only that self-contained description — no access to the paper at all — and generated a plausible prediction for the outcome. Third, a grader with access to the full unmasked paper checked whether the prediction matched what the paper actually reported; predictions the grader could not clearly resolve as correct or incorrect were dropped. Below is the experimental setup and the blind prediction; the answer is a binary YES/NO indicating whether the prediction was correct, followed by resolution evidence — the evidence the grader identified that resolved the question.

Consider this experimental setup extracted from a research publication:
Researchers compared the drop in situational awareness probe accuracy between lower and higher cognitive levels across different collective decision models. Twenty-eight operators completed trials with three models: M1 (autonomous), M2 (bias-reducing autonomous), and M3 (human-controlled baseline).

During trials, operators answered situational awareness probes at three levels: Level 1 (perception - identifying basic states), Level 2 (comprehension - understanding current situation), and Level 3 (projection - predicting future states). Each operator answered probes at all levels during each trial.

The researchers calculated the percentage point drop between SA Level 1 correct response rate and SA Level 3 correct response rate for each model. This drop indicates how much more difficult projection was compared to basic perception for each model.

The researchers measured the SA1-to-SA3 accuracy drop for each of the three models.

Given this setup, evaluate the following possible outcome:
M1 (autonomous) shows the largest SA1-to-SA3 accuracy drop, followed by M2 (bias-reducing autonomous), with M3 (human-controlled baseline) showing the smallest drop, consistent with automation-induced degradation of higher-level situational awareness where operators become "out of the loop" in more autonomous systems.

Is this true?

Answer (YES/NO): NO